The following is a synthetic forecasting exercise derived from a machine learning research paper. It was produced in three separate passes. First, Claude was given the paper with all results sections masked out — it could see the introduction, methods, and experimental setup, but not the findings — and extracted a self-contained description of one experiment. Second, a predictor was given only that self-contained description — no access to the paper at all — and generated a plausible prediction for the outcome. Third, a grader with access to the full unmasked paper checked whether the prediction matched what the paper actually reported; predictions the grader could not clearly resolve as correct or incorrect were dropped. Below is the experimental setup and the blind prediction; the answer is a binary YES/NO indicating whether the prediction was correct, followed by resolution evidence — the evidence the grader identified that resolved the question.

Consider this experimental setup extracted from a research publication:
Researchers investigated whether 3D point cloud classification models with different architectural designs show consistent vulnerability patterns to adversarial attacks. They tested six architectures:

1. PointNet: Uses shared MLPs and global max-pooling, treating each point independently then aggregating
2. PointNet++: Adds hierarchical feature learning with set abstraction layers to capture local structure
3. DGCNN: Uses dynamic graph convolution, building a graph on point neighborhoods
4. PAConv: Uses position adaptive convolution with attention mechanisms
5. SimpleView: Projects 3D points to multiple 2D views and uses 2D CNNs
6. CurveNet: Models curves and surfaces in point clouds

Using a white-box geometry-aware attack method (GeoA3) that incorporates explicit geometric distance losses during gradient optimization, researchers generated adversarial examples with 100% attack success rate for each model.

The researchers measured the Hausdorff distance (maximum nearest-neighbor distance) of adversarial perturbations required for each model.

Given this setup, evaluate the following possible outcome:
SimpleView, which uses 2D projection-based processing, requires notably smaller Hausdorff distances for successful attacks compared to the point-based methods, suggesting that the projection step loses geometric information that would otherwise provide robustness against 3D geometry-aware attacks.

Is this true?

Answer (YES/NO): NO